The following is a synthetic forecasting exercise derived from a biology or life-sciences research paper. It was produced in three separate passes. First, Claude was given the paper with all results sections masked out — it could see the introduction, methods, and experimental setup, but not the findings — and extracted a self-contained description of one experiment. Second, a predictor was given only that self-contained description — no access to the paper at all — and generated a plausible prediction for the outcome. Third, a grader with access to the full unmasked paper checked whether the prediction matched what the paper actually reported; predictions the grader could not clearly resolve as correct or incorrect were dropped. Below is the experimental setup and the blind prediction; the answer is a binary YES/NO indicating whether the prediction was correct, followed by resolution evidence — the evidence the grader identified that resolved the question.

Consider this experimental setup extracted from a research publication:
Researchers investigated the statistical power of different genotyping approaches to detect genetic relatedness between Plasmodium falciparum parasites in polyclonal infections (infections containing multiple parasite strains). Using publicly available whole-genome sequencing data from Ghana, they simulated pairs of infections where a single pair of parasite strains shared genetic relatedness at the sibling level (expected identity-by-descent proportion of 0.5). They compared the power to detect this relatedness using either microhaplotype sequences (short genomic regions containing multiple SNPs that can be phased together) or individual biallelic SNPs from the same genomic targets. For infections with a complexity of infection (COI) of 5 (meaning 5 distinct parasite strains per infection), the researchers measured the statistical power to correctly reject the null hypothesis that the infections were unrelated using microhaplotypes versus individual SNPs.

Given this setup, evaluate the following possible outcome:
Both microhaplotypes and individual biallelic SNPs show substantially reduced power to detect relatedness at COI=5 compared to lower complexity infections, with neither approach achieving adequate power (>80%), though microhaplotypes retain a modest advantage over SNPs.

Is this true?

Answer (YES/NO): NO